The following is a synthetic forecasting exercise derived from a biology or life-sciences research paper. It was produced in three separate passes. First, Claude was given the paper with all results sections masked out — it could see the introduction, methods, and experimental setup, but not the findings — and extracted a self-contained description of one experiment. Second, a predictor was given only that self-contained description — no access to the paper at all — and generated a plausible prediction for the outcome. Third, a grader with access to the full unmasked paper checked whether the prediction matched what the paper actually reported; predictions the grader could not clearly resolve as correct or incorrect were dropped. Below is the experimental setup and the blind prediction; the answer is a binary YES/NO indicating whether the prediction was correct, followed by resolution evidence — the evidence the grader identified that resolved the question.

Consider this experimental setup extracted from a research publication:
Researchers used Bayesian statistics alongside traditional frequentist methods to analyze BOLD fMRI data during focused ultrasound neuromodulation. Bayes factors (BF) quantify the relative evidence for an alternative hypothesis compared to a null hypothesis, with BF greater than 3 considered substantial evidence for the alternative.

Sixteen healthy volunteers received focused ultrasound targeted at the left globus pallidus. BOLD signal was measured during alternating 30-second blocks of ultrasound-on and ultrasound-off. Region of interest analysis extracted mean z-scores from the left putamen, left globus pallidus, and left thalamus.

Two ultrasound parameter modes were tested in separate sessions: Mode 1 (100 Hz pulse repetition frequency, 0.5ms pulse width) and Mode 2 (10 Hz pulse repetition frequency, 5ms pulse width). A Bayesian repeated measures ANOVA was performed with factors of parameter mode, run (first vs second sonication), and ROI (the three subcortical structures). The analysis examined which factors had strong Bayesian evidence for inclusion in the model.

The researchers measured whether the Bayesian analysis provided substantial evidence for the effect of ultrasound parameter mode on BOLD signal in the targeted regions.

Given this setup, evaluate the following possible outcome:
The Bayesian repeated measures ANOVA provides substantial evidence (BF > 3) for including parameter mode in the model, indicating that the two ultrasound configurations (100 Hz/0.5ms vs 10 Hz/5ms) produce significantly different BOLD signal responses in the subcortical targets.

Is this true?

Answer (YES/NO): YES